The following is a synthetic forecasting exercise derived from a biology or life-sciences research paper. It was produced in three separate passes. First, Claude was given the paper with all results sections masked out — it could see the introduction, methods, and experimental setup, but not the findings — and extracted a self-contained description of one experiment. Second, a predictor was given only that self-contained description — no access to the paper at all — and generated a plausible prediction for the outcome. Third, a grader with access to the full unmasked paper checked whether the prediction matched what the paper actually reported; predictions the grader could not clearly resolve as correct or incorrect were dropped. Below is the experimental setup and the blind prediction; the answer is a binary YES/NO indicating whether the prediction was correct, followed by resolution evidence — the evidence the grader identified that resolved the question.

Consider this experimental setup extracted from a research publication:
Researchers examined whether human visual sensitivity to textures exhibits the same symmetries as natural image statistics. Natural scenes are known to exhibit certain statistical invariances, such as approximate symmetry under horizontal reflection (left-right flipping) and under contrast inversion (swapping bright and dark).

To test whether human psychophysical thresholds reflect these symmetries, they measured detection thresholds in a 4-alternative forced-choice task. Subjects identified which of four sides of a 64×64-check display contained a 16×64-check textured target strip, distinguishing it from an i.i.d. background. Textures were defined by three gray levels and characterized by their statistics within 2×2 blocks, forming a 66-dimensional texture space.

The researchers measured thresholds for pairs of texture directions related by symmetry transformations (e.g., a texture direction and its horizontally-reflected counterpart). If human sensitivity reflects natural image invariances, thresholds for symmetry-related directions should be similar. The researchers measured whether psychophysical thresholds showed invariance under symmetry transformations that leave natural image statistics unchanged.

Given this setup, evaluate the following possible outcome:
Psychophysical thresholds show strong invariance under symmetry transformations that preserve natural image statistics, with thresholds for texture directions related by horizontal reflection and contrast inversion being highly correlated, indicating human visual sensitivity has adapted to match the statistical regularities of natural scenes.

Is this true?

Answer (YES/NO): NO